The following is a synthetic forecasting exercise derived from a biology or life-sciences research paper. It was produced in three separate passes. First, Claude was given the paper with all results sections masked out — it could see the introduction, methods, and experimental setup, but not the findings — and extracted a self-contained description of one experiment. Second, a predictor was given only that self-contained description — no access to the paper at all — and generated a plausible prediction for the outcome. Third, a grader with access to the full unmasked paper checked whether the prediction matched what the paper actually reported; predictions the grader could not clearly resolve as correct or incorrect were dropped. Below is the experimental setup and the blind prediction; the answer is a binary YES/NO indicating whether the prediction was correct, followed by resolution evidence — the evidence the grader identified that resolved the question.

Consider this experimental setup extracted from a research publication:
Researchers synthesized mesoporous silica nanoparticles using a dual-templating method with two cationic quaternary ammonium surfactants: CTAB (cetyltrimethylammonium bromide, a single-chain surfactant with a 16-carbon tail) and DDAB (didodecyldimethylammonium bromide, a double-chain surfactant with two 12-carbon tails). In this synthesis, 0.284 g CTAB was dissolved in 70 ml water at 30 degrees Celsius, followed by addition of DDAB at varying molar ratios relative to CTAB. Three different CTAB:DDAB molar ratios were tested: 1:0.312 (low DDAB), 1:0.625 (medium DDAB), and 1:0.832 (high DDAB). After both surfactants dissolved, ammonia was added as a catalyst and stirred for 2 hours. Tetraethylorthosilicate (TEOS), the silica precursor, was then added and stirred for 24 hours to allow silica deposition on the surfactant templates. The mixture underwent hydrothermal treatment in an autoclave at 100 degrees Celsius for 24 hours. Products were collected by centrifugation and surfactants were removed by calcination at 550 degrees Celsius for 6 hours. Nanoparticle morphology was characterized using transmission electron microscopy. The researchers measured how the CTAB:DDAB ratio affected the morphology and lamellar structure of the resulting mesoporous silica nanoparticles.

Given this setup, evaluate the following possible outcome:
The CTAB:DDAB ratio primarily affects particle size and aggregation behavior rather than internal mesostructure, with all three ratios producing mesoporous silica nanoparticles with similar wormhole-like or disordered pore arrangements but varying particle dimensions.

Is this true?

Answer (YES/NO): NO